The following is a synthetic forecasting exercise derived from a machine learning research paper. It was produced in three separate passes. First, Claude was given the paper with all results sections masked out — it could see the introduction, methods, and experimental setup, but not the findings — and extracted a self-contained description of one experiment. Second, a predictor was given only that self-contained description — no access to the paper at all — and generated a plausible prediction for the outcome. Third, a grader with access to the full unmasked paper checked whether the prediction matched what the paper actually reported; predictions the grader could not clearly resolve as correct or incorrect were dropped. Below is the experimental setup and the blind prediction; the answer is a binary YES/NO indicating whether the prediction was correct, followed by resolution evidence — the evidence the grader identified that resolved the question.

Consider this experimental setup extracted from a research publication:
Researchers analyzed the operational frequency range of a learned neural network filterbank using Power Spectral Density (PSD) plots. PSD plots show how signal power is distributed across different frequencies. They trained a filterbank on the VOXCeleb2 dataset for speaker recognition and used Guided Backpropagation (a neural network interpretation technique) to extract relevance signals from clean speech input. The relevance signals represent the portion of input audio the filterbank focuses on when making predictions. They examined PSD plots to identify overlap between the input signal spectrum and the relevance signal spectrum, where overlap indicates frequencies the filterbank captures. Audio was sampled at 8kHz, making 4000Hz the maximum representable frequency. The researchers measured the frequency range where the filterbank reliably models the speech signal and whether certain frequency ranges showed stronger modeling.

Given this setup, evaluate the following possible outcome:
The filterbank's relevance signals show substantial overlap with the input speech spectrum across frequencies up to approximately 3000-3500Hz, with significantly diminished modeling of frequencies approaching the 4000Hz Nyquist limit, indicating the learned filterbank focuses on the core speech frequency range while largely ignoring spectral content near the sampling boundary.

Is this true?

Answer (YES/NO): NO